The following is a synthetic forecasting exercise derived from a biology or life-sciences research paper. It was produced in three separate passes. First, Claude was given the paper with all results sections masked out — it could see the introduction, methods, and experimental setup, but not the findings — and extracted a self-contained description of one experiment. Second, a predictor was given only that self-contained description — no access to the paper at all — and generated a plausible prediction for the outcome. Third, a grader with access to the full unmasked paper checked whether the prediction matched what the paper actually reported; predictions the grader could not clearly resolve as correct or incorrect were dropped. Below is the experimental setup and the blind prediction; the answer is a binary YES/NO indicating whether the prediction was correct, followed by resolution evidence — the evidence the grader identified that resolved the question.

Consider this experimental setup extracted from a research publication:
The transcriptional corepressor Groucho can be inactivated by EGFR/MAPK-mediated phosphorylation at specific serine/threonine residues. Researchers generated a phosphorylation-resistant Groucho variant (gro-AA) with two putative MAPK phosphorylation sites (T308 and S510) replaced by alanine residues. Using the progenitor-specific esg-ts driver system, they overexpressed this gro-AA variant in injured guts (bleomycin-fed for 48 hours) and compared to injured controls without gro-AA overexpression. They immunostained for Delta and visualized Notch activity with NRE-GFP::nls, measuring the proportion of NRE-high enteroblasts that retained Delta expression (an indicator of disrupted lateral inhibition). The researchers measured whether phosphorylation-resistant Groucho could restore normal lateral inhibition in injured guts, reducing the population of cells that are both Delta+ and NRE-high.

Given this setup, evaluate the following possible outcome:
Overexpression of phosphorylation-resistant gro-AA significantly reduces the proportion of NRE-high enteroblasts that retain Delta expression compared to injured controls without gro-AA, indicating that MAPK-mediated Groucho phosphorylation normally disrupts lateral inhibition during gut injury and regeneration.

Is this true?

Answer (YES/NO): YES